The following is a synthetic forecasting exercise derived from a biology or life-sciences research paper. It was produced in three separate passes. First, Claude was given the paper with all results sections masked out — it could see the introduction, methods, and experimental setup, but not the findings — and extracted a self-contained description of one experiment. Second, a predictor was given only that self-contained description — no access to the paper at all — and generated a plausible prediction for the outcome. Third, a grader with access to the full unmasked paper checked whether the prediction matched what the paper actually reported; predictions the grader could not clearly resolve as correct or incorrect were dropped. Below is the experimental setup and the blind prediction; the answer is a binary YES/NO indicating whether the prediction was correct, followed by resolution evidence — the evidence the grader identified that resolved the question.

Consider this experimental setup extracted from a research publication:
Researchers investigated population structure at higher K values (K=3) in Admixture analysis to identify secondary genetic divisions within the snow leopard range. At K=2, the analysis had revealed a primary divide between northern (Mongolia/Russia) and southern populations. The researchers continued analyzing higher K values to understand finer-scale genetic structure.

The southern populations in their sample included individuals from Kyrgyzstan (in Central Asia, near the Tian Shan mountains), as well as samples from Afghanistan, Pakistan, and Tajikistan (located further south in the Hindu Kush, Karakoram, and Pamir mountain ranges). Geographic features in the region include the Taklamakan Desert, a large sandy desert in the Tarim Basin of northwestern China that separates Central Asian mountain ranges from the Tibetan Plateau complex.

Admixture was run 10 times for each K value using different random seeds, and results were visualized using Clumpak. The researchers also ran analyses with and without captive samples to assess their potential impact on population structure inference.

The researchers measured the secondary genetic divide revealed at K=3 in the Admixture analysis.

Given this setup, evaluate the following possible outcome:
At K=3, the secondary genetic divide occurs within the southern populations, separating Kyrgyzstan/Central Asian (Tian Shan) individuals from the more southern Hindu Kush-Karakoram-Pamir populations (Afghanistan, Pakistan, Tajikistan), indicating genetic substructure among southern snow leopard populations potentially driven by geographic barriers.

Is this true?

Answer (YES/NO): YES